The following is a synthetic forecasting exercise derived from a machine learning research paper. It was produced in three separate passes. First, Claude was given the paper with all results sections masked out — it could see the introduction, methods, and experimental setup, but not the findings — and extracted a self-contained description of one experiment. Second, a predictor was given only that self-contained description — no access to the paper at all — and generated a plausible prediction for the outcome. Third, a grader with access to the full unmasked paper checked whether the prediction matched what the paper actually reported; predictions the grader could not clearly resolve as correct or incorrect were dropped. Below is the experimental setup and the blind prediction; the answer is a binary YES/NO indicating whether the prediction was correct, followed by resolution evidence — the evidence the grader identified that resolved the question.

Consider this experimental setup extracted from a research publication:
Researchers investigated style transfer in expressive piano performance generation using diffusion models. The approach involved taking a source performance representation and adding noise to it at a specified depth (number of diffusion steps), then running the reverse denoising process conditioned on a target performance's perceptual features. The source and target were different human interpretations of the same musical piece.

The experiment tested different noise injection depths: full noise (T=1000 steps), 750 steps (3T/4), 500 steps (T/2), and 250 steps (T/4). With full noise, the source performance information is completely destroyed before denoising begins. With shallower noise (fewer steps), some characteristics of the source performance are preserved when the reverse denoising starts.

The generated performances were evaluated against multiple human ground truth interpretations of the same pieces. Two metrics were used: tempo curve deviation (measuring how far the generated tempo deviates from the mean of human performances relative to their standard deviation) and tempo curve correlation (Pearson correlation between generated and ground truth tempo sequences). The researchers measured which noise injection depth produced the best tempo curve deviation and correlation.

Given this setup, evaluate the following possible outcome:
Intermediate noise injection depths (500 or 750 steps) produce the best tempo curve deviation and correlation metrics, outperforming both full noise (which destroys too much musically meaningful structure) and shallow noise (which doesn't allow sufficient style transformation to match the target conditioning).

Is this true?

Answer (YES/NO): NO